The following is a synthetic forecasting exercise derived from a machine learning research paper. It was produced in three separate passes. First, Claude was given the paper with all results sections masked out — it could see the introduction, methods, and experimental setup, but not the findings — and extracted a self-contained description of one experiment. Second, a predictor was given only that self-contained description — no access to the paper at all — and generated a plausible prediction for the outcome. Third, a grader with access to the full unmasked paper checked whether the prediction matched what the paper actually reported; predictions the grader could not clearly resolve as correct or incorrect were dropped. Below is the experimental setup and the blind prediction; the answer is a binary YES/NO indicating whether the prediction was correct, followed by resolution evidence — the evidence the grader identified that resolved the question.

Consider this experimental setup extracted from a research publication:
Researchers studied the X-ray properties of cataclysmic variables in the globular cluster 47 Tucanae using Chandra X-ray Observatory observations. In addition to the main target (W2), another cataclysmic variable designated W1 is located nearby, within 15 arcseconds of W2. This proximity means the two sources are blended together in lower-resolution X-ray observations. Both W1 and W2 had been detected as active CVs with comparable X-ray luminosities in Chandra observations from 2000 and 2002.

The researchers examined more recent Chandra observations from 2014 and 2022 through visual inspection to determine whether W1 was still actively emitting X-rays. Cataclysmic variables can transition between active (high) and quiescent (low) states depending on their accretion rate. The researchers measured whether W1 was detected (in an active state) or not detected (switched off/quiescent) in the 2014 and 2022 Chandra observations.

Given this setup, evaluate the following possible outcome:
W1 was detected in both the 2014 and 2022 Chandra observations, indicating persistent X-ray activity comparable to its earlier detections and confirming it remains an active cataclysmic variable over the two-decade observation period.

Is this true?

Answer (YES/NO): NO